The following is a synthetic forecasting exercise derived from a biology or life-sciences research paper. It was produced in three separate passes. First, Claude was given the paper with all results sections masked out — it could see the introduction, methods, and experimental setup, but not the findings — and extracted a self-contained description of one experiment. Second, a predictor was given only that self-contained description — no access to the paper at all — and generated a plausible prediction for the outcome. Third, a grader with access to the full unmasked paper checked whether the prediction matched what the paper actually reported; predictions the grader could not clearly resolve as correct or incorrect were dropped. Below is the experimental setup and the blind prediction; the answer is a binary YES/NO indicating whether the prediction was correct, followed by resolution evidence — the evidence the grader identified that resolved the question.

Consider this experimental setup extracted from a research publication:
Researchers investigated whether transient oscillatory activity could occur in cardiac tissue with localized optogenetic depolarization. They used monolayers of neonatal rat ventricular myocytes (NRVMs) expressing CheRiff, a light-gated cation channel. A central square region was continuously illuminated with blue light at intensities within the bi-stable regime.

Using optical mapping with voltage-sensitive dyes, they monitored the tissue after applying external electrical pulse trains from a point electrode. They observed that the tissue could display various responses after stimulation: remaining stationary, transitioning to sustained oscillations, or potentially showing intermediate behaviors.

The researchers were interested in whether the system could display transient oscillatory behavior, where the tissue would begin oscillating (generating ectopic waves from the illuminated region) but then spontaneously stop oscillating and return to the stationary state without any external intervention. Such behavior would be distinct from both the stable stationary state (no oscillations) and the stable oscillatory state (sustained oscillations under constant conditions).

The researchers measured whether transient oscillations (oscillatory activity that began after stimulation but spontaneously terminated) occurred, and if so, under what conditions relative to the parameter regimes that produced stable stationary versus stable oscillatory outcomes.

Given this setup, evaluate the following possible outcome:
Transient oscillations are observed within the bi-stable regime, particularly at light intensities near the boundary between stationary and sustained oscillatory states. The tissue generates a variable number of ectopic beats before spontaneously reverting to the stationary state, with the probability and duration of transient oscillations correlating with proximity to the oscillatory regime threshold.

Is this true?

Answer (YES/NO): YES